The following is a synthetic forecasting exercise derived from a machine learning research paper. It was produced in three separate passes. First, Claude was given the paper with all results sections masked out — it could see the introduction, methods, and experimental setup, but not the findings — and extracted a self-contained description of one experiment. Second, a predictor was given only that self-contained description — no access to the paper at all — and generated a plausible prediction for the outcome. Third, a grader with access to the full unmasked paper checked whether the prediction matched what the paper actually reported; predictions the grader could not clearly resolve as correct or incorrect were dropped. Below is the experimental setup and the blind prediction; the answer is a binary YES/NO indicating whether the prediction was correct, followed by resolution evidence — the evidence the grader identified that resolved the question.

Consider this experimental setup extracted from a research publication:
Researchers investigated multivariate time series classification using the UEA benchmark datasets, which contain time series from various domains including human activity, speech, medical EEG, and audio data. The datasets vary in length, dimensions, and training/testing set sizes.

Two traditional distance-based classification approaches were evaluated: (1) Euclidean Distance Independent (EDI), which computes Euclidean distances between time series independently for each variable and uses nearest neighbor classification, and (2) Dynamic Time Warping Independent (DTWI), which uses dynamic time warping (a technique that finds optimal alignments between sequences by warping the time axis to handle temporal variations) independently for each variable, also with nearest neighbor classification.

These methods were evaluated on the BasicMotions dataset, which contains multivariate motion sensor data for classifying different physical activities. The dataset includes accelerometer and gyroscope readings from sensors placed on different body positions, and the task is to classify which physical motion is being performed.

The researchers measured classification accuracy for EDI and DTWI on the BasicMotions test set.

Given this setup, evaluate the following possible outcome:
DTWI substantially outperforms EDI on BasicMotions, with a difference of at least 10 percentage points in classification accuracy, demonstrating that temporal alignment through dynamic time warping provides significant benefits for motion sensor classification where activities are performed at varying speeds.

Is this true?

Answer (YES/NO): YES